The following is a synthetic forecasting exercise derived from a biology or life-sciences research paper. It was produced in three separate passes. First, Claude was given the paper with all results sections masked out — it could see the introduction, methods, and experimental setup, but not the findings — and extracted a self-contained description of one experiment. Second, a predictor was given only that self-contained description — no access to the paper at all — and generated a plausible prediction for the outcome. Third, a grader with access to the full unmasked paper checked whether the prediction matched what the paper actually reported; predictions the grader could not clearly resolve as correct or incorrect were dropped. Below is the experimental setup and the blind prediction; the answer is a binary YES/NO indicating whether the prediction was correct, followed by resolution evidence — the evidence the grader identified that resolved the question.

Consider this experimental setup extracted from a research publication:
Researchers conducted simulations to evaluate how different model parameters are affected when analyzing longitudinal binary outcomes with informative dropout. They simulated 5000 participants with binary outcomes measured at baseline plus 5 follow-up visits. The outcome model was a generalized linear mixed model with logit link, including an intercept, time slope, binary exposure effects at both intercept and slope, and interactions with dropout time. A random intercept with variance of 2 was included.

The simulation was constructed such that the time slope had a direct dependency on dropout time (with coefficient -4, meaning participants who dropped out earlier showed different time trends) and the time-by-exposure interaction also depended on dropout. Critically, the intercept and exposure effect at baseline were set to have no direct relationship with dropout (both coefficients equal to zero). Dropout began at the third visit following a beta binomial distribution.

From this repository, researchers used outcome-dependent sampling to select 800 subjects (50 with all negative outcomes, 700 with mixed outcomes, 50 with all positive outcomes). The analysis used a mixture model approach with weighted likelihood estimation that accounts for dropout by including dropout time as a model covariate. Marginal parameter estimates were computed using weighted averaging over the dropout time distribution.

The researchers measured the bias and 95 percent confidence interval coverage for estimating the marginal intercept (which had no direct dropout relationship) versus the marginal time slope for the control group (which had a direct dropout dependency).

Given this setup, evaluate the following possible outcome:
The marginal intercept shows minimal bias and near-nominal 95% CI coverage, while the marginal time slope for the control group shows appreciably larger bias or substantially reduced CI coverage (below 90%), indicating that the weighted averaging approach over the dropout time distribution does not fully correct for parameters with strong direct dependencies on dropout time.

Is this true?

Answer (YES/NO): NO